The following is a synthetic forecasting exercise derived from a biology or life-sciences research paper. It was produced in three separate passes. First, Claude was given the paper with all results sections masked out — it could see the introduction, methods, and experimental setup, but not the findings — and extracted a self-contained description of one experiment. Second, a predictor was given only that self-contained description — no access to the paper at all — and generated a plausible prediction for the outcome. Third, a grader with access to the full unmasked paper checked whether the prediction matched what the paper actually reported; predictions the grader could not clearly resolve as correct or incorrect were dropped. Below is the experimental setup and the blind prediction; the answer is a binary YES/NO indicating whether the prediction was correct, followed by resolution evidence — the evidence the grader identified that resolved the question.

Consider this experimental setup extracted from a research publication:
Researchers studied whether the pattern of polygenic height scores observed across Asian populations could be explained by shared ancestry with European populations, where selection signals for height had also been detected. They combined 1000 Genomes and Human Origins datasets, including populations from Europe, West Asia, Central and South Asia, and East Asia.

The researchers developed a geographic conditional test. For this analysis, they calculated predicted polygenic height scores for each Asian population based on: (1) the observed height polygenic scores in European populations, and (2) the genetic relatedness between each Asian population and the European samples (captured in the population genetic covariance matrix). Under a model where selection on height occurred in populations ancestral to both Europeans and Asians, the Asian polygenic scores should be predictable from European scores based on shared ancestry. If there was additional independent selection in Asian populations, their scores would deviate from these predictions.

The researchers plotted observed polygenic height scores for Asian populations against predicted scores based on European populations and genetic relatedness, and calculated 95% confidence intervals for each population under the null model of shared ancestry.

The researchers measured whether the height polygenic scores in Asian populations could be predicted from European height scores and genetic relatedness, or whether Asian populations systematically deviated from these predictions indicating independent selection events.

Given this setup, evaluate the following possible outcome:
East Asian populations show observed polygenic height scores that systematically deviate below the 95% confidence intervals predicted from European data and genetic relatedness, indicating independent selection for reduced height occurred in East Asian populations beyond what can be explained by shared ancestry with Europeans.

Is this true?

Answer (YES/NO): NO